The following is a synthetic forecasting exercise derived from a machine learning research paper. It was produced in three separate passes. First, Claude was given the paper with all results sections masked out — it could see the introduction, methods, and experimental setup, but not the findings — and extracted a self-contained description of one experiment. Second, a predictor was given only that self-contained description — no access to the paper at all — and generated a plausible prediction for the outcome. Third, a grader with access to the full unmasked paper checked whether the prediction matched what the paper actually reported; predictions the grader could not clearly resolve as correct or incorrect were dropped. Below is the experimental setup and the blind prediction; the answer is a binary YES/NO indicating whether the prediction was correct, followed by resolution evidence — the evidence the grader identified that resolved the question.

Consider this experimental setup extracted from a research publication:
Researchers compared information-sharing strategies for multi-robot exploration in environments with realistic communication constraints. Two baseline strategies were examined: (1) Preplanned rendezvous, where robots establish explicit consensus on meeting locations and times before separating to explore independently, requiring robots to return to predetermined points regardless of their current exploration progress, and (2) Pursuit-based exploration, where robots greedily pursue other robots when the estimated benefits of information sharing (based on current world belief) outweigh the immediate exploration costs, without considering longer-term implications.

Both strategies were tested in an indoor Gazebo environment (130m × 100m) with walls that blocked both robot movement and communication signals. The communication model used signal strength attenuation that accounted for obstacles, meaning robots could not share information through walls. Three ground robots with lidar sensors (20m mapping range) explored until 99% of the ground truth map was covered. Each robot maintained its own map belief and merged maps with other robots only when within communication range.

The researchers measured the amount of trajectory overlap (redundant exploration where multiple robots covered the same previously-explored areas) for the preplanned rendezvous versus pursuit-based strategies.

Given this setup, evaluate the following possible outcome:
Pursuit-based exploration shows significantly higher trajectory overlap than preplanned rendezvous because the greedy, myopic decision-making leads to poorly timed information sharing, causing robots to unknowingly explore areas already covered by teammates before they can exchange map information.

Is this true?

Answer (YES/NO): NO